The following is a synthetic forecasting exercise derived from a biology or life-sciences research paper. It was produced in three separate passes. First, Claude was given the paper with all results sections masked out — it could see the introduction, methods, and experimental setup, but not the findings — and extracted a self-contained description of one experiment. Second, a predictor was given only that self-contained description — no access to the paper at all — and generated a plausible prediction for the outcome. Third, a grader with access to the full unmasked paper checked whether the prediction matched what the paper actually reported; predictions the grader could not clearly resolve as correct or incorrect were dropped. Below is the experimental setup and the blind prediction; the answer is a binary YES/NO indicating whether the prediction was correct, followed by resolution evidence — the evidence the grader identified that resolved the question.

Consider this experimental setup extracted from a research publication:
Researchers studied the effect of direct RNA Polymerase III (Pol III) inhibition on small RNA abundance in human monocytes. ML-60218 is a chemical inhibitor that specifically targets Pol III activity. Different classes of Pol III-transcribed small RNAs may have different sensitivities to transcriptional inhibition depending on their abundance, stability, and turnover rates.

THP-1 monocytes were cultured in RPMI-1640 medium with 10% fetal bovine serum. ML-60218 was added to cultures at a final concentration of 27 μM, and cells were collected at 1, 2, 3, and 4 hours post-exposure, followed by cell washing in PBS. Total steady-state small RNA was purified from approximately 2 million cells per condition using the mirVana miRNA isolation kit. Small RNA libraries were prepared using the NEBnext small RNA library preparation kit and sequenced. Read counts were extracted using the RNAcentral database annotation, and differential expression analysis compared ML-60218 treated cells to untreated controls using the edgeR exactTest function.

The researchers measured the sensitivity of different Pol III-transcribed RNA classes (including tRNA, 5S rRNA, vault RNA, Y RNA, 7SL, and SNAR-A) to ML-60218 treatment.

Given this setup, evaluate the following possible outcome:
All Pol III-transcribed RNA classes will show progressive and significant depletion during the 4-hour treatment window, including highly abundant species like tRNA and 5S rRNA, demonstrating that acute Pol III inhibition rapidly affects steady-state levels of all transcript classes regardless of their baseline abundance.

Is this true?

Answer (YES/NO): NO